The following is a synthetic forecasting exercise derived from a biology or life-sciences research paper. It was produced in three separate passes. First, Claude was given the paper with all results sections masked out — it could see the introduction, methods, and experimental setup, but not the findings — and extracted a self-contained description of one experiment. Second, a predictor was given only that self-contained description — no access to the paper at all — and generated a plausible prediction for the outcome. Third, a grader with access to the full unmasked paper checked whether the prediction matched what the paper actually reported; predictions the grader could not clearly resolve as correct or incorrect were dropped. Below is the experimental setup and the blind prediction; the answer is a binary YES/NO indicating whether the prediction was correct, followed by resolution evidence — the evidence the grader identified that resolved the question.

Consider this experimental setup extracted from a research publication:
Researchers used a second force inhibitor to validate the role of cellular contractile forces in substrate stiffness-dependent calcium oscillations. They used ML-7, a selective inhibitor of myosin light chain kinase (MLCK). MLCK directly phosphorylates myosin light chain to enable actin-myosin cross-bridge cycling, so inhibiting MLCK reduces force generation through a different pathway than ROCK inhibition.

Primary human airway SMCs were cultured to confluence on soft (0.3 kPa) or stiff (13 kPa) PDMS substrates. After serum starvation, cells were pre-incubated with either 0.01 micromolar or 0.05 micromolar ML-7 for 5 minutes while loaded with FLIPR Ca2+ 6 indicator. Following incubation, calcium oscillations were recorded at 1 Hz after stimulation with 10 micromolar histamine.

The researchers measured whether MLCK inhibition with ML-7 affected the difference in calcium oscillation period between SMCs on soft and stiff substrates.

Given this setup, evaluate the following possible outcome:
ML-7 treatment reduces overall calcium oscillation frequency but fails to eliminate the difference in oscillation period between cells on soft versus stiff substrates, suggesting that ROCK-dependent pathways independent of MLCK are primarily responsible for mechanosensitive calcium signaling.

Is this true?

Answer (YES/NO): NO